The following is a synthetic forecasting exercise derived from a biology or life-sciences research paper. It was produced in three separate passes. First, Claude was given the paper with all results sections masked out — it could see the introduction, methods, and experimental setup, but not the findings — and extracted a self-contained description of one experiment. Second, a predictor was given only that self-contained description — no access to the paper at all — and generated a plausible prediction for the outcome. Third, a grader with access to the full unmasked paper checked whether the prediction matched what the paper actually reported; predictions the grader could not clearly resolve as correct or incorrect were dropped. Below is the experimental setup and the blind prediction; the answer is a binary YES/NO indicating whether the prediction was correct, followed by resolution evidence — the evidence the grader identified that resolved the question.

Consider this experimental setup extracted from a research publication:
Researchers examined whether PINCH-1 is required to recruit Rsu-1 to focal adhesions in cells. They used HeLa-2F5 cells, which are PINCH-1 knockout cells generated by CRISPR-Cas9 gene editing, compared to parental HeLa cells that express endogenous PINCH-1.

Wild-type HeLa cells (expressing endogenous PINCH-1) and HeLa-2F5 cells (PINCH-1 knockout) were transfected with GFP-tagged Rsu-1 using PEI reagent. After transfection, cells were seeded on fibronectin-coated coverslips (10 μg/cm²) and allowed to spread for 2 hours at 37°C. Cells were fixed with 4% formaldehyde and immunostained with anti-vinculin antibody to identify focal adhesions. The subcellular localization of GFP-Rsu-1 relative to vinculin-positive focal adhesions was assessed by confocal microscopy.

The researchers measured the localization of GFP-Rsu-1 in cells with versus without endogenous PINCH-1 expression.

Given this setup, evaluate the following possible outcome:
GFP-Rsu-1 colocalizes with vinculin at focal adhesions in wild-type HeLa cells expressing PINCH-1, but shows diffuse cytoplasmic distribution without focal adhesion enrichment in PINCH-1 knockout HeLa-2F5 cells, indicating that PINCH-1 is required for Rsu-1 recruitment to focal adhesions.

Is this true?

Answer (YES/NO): NO